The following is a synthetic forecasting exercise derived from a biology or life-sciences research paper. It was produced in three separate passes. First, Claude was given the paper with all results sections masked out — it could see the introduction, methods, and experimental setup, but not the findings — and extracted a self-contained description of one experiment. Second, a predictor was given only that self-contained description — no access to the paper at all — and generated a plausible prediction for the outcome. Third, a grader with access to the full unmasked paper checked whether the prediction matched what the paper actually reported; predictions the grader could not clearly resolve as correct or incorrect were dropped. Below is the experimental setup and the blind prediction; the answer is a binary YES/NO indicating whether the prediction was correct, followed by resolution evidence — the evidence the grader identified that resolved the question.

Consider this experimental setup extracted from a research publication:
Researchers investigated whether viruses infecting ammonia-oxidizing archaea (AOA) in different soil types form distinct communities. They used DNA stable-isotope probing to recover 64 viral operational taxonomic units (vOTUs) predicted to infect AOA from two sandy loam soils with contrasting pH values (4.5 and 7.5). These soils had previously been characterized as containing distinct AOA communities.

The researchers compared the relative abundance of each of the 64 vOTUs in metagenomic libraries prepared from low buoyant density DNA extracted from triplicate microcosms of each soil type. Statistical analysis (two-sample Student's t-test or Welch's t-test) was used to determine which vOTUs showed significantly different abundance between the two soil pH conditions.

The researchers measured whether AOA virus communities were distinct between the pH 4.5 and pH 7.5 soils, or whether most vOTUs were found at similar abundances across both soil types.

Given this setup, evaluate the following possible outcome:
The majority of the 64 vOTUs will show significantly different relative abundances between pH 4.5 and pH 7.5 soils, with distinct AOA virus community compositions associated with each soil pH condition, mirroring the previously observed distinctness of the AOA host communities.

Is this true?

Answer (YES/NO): YES